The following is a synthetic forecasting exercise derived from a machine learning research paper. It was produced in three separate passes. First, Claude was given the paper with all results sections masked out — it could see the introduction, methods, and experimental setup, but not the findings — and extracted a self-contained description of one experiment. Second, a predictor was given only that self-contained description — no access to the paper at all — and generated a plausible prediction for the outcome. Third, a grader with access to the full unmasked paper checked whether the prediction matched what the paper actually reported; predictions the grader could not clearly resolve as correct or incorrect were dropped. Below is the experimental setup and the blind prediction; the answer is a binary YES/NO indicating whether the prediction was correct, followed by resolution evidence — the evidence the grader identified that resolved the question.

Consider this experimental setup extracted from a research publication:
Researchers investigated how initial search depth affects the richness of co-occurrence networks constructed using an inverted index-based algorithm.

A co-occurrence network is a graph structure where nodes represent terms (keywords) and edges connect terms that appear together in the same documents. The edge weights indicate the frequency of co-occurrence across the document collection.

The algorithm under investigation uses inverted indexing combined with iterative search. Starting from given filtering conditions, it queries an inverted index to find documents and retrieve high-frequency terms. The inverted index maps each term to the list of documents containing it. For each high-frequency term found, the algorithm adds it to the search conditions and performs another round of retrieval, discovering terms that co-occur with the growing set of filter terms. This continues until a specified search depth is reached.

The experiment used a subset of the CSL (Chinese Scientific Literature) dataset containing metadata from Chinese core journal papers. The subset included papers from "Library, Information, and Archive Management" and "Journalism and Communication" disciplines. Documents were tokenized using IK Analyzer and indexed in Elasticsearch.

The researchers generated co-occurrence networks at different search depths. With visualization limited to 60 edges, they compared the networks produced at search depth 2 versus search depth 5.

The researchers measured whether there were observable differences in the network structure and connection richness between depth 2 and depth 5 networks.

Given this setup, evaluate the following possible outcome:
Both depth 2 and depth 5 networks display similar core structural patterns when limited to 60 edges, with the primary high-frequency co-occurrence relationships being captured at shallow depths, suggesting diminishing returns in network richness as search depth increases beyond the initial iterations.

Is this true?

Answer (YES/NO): NO